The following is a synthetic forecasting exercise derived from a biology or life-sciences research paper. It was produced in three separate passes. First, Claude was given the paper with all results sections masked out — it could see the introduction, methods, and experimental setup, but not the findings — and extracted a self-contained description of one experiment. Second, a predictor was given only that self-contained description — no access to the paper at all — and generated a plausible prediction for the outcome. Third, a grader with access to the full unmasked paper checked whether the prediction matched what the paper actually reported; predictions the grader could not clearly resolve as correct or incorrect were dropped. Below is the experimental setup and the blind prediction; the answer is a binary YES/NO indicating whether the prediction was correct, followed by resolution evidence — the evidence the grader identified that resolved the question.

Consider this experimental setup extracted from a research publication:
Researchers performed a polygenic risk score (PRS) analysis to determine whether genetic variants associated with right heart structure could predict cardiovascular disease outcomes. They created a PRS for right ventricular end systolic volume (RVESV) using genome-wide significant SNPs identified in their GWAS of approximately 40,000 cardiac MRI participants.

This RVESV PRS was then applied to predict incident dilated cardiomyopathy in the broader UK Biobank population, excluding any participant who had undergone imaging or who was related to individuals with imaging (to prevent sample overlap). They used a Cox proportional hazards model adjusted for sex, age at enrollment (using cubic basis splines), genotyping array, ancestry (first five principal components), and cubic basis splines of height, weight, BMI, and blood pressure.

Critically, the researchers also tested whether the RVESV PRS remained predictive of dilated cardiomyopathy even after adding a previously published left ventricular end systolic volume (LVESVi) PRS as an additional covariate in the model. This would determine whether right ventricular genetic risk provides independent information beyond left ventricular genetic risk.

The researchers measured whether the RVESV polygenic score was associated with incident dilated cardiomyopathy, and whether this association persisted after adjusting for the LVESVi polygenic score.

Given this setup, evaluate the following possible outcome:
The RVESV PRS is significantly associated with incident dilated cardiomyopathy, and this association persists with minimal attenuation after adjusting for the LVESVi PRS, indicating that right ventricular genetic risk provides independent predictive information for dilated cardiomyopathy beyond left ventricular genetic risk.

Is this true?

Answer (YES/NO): YES